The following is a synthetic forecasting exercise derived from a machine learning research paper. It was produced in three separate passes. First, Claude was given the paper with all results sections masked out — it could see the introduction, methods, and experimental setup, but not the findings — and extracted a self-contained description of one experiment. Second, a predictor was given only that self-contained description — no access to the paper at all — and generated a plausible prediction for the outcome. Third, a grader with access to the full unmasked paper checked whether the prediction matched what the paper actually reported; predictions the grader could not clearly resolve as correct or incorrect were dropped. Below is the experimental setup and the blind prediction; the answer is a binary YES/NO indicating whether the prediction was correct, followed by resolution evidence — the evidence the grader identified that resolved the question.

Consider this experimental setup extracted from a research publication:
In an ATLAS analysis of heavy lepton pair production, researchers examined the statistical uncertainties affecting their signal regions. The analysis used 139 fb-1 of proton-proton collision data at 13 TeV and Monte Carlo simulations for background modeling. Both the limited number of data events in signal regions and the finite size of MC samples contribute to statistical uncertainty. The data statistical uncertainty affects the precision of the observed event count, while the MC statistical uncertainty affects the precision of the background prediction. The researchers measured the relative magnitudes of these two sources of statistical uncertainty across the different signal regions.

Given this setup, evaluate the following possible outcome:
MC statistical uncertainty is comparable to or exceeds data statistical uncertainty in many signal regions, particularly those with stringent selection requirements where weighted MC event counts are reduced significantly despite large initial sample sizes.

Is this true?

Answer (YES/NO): NO